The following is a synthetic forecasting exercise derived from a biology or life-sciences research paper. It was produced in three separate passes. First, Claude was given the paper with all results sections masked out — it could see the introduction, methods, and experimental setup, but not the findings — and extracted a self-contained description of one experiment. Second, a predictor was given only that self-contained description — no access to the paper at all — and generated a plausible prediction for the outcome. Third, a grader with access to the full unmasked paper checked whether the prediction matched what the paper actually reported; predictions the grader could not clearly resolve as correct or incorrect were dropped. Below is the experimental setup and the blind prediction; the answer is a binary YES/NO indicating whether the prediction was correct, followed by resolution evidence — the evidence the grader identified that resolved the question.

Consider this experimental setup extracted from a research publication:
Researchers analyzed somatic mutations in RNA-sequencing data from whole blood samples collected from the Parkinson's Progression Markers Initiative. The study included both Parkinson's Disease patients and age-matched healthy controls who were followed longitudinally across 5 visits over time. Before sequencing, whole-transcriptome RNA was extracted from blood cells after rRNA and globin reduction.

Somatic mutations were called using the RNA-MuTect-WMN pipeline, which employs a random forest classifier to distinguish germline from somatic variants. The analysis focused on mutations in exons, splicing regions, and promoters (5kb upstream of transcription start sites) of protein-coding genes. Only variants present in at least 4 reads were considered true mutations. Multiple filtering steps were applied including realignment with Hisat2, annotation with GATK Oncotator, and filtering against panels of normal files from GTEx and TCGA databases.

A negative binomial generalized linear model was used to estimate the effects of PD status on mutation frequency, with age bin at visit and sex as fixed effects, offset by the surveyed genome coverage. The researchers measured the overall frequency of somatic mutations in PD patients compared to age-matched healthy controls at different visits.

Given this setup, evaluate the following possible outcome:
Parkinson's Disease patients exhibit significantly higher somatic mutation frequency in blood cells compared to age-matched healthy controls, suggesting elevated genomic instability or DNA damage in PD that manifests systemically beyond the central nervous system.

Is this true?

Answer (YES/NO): NO